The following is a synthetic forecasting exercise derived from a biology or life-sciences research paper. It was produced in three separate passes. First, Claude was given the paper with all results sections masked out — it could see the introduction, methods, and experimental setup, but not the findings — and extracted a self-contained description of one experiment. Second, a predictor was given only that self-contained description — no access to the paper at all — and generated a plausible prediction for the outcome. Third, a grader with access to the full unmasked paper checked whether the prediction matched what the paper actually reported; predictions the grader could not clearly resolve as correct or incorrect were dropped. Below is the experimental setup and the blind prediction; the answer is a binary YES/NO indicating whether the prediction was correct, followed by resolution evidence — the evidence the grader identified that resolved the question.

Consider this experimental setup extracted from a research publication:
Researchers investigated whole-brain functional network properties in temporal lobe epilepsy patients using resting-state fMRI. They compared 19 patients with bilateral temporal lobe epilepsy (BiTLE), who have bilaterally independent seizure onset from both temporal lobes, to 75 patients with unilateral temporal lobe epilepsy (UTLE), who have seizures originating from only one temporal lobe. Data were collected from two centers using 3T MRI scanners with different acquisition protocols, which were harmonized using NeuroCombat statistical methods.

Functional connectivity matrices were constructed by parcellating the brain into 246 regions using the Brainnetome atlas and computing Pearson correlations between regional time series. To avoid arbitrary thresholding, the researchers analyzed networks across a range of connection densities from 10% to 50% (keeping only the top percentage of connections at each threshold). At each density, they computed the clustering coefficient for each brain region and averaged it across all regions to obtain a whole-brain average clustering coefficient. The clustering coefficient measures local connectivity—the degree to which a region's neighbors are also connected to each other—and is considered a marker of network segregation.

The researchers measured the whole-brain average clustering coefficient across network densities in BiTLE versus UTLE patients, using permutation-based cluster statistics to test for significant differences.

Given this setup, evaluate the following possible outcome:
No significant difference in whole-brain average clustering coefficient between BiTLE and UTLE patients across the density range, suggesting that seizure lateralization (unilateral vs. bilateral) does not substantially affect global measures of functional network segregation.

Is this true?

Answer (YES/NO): NO